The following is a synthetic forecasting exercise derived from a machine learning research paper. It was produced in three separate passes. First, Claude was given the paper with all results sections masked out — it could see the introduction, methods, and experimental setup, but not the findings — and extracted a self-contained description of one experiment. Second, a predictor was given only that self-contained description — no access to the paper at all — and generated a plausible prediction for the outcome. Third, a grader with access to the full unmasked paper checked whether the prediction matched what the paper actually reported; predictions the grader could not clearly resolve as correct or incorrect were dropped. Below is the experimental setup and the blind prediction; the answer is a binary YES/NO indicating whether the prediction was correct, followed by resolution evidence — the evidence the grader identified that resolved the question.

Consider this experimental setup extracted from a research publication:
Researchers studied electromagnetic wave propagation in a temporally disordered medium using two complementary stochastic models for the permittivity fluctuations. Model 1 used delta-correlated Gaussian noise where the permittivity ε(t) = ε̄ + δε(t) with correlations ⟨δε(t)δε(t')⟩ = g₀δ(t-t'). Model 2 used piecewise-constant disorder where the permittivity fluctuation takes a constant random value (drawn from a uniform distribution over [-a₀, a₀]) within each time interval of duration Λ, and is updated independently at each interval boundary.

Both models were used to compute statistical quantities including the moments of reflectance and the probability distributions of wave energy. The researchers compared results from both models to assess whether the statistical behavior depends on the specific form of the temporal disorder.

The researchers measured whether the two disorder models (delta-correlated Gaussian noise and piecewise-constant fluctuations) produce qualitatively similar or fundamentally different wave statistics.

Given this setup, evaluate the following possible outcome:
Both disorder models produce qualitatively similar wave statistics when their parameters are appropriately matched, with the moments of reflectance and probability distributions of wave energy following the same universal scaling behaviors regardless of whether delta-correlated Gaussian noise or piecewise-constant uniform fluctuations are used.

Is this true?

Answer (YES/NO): YES